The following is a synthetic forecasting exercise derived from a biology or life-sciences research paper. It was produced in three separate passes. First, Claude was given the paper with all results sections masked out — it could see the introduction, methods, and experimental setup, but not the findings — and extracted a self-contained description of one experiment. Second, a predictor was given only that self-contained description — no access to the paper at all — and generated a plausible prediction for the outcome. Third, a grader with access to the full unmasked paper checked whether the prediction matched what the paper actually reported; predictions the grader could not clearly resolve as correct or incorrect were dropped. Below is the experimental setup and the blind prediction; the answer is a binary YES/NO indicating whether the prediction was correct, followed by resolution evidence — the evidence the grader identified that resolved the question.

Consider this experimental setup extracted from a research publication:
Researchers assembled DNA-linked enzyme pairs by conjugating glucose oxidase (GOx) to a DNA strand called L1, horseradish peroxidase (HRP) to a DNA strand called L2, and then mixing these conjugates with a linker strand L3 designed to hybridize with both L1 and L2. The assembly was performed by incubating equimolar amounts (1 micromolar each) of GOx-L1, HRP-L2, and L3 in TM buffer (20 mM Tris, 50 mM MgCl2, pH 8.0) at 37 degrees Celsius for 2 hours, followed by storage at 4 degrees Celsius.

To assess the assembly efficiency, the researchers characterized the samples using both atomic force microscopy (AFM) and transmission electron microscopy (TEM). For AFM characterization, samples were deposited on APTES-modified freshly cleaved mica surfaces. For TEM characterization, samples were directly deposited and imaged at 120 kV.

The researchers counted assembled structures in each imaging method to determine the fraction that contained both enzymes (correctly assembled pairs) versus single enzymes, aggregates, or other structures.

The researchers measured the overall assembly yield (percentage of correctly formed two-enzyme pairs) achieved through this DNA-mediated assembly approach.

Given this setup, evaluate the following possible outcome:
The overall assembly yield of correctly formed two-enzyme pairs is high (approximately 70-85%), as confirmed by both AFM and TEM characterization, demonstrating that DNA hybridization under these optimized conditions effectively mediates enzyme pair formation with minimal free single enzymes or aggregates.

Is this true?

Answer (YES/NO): NO